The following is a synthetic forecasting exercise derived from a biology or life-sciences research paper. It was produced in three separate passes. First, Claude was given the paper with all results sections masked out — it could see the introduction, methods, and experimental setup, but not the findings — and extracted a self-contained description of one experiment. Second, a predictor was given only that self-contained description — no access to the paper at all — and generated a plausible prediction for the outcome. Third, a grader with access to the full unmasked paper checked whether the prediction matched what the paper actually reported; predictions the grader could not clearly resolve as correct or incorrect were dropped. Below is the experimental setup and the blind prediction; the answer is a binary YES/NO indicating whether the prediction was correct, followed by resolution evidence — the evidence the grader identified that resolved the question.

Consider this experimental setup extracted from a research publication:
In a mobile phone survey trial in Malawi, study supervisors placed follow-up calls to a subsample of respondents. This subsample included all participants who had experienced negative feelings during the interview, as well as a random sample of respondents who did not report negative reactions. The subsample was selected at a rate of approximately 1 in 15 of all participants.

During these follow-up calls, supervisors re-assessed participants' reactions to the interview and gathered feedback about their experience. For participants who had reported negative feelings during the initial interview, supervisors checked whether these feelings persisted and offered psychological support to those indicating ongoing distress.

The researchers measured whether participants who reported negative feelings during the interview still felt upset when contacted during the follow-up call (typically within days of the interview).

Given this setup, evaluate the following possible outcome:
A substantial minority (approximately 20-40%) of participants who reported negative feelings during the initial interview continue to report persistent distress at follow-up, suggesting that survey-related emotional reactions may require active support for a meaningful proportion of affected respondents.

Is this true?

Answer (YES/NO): NO